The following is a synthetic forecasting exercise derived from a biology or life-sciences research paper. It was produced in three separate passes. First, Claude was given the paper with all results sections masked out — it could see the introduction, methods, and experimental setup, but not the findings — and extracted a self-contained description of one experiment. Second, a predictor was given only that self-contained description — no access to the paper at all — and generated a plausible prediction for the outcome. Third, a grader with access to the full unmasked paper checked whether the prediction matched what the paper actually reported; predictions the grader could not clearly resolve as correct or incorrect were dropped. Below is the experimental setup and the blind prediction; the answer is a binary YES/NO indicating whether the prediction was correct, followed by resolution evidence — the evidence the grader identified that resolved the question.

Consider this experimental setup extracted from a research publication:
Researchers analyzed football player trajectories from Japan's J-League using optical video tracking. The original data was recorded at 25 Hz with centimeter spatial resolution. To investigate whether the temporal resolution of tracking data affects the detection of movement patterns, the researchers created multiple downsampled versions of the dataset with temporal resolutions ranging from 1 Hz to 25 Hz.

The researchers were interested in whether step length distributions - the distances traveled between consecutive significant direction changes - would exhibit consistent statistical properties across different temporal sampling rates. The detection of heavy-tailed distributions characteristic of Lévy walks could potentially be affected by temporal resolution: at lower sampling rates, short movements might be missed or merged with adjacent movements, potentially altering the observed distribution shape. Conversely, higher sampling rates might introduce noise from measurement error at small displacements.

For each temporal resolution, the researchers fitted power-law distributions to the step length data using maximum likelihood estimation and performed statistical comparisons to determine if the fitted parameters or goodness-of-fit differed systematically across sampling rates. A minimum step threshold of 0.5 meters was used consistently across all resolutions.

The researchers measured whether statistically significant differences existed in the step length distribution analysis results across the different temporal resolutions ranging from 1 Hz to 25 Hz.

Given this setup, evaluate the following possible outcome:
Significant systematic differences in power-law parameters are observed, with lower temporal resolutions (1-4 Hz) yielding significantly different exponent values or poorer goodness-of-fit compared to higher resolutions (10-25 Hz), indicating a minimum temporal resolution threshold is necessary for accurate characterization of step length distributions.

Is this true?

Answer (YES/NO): NO